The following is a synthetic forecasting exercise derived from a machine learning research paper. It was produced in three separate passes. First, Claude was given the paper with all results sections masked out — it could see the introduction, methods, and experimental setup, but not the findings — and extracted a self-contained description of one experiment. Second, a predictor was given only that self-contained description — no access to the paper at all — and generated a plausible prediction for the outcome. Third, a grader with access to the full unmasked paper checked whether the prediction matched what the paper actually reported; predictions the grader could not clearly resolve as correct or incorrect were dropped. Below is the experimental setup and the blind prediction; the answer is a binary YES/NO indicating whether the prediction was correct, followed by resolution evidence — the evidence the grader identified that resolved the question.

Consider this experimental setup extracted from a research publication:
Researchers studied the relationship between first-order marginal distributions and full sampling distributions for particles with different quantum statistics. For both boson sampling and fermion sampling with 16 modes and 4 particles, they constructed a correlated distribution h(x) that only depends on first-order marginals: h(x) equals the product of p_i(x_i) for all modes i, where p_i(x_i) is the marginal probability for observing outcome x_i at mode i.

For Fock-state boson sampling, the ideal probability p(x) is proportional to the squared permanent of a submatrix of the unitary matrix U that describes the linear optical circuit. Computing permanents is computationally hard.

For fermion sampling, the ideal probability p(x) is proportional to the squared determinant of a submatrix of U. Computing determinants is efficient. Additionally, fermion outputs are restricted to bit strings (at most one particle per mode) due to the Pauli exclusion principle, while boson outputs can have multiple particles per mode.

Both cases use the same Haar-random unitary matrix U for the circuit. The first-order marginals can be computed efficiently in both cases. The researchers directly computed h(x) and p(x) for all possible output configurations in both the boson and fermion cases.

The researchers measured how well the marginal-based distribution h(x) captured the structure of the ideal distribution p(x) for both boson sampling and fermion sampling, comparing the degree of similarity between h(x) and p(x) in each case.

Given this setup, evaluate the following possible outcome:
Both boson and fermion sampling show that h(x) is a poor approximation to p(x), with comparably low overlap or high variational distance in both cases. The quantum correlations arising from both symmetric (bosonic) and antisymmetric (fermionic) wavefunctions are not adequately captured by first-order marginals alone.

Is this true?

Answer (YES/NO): NO